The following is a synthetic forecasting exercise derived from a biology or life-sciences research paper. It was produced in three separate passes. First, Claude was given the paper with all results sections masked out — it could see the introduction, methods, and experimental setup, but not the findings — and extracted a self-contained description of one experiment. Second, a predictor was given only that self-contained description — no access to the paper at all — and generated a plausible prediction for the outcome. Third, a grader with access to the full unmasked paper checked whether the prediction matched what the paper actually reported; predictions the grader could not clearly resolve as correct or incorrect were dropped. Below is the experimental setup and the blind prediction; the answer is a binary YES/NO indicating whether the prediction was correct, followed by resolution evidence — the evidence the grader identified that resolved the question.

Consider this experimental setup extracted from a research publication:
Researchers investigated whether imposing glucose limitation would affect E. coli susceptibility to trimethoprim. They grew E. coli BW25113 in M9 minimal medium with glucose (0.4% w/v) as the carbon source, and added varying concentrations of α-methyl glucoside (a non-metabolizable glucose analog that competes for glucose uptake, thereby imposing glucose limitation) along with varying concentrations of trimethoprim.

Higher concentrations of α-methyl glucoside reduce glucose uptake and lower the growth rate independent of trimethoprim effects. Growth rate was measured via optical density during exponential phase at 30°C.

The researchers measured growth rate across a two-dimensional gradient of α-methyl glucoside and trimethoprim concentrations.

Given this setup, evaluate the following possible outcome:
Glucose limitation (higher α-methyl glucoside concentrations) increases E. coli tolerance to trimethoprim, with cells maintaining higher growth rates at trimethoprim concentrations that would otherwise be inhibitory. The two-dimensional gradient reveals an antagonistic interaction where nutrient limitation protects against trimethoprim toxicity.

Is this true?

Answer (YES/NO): YES